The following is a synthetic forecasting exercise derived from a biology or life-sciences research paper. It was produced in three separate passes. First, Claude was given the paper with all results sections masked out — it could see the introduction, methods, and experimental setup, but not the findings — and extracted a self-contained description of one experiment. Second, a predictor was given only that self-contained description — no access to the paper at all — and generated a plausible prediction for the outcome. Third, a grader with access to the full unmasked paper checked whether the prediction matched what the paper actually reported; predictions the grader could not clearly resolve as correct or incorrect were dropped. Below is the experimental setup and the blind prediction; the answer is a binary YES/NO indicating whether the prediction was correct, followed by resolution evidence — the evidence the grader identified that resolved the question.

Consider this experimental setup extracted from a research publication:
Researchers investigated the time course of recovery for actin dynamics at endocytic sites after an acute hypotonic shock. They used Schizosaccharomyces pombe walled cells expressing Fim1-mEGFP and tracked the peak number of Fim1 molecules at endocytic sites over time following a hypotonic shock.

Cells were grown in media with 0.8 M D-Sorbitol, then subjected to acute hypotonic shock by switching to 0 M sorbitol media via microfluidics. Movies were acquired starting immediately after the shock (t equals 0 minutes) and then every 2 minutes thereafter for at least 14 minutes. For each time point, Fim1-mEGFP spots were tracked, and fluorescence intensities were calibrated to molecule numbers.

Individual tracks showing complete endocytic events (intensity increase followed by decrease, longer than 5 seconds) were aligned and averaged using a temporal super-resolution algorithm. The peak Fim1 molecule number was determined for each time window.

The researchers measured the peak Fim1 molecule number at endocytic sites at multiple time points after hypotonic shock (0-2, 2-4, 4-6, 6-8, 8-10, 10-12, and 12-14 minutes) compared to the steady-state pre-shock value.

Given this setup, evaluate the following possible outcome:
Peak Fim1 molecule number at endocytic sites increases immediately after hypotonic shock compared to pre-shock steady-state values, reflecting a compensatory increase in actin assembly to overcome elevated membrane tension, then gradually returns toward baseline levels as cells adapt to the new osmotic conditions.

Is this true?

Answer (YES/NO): NO